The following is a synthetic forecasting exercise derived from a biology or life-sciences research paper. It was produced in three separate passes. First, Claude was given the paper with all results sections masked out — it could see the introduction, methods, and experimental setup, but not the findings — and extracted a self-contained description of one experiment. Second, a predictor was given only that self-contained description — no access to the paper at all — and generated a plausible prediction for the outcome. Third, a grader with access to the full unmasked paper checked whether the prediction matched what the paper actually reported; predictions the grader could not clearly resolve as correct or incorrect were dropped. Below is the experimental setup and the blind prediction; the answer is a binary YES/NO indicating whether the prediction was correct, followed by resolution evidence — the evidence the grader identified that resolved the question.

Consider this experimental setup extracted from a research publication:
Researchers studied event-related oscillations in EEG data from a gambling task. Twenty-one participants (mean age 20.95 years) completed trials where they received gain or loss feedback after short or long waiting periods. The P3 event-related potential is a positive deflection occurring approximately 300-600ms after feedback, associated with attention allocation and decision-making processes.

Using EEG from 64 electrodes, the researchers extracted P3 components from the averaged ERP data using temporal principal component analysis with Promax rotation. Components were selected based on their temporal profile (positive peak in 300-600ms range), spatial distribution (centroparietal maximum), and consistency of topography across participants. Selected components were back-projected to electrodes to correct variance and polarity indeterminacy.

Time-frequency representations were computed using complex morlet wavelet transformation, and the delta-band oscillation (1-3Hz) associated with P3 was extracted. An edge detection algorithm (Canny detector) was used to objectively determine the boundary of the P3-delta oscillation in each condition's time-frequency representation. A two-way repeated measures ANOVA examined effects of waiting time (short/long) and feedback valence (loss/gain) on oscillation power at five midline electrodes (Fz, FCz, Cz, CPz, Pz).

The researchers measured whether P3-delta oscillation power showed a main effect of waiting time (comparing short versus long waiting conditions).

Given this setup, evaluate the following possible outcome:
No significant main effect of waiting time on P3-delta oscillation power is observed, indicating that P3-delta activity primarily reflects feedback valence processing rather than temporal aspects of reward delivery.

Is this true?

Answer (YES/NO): NO